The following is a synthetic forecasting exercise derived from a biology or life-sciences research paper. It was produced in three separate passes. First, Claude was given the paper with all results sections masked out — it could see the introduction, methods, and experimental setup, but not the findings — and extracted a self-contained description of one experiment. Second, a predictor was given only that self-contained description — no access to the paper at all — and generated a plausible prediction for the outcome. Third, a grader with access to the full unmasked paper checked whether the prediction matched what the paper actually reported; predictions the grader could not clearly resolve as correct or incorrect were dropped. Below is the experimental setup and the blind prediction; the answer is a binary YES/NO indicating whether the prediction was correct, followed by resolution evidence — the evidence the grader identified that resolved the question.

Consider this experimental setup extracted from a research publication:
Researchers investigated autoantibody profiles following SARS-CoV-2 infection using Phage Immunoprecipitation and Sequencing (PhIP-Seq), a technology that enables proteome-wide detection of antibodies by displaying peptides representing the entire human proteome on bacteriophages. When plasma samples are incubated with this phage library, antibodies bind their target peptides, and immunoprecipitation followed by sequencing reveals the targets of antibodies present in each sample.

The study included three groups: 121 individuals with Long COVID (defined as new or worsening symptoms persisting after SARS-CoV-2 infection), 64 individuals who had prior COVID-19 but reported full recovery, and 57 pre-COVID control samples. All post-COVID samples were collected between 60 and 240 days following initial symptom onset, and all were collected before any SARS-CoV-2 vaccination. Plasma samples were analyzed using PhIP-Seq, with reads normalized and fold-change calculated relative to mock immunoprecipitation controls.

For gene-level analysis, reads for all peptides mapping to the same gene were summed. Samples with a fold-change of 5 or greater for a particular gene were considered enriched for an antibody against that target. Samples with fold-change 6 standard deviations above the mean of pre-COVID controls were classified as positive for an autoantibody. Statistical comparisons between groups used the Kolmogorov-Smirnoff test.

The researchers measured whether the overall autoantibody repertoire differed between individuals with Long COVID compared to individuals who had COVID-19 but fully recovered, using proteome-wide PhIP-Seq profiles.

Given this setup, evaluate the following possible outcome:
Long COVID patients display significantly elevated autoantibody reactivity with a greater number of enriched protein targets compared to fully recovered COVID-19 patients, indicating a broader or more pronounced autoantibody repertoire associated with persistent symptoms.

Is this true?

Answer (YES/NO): NO